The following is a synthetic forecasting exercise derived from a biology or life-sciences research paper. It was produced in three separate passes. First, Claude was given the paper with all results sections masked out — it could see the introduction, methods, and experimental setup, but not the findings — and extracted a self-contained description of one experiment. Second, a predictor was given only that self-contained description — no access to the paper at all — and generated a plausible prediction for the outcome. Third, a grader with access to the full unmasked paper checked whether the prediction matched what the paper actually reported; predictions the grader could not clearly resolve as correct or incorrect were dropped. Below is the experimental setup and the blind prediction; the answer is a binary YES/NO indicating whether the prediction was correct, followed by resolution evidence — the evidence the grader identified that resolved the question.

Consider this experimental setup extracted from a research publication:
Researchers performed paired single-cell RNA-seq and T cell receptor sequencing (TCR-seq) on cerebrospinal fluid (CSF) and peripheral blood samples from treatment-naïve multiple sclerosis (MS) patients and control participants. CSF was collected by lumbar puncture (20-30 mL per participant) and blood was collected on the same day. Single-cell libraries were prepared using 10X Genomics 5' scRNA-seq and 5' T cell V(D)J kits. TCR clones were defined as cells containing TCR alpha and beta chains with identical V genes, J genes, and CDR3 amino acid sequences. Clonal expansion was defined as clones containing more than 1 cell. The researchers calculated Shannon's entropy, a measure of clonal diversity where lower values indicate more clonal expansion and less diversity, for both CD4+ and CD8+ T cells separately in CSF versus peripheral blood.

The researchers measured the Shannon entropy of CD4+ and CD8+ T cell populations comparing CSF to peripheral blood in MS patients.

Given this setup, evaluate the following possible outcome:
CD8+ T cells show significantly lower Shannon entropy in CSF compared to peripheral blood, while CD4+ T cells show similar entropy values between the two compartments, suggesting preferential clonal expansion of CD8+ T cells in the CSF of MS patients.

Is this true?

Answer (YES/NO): NO